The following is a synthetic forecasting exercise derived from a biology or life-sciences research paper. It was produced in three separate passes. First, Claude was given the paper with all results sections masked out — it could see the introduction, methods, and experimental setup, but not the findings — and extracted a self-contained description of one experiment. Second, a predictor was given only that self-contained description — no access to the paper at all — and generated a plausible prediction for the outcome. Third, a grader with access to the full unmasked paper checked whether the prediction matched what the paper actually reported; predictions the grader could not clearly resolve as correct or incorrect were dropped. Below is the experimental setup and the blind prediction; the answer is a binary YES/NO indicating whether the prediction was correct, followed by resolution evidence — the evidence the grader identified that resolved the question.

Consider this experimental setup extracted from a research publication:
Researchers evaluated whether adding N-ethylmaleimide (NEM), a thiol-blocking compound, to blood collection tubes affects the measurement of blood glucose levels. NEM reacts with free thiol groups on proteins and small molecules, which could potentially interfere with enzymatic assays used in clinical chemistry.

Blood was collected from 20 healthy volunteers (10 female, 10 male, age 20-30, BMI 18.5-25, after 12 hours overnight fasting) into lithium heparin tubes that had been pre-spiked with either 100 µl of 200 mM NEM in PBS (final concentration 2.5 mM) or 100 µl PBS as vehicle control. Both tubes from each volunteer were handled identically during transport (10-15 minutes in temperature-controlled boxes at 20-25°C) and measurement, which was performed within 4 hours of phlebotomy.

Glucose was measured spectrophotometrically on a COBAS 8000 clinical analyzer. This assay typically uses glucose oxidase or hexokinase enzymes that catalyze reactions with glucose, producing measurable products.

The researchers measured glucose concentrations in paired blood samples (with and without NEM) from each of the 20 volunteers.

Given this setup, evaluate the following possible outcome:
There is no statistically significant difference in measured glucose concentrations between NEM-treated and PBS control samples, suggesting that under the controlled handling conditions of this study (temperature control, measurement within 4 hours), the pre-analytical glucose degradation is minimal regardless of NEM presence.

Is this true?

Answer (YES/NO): YES